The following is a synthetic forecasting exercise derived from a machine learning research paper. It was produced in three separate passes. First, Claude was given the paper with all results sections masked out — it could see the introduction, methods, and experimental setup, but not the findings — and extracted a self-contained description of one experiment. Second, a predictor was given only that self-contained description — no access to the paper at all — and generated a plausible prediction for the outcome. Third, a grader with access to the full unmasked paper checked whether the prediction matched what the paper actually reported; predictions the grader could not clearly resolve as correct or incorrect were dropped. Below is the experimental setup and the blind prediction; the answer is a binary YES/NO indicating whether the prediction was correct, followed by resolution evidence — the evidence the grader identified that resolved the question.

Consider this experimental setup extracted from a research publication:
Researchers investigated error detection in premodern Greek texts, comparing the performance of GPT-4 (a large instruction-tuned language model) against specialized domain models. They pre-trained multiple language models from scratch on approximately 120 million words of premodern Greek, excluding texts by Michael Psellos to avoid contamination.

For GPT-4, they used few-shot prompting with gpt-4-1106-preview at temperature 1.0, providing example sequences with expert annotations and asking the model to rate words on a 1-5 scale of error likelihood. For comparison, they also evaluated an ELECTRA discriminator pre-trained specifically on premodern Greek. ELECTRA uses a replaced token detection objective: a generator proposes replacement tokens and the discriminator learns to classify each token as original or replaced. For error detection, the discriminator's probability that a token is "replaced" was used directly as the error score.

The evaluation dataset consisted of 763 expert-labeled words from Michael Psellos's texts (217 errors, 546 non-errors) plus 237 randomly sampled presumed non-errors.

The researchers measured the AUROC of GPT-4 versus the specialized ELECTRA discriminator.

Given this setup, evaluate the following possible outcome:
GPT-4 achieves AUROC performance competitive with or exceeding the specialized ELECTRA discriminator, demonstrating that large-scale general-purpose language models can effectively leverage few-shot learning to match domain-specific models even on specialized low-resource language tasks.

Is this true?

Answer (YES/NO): NO